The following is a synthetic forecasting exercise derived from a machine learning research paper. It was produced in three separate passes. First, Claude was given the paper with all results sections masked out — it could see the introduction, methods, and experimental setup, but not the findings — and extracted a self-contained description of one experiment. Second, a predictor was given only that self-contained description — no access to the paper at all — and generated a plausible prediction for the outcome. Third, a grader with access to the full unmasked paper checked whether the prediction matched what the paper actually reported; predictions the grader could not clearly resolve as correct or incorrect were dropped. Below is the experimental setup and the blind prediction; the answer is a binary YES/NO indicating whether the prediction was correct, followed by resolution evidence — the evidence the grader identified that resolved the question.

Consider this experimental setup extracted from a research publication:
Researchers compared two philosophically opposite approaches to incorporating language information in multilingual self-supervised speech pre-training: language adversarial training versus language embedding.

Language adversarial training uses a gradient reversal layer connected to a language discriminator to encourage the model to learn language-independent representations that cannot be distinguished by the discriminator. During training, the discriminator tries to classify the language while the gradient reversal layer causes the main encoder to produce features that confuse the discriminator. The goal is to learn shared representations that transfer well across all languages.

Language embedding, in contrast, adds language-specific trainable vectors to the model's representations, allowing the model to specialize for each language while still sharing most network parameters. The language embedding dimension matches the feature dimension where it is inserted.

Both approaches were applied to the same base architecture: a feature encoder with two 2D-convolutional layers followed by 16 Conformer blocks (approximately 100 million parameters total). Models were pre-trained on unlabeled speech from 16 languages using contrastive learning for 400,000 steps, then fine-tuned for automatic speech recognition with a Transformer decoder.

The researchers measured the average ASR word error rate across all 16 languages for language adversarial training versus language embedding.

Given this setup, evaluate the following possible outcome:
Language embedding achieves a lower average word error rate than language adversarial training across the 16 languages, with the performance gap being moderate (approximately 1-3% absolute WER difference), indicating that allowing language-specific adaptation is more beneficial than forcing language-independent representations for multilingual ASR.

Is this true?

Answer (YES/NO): NO